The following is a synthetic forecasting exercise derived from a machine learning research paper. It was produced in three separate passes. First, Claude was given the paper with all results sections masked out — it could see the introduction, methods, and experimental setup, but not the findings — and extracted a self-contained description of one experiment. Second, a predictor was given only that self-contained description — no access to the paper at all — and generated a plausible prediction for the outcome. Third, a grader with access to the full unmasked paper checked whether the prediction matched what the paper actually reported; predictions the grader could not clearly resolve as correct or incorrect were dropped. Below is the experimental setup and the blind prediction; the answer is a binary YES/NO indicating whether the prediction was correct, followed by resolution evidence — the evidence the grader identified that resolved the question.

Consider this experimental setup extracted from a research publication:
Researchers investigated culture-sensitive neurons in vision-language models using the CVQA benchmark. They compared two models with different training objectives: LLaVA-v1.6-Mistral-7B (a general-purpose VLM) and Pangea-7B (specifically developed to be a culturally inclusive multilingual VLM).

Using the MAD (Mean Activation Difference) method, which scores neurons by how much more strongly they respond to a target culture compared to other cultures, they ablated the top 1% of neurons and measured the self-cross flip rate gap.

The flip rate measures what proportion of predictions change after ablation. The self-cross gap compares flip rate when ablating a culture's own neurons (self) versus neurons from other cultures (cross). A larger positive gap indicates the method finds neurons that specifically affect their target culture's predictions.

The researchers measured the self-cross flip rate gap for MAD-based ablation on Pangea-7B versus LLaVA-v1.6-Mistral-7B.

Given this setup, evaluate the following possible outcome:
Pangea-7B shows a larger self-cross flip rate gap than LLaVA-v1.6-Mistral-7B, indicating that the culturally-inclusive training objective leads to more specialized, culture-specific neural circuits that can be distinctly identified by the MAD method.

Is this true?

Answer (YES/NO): YES